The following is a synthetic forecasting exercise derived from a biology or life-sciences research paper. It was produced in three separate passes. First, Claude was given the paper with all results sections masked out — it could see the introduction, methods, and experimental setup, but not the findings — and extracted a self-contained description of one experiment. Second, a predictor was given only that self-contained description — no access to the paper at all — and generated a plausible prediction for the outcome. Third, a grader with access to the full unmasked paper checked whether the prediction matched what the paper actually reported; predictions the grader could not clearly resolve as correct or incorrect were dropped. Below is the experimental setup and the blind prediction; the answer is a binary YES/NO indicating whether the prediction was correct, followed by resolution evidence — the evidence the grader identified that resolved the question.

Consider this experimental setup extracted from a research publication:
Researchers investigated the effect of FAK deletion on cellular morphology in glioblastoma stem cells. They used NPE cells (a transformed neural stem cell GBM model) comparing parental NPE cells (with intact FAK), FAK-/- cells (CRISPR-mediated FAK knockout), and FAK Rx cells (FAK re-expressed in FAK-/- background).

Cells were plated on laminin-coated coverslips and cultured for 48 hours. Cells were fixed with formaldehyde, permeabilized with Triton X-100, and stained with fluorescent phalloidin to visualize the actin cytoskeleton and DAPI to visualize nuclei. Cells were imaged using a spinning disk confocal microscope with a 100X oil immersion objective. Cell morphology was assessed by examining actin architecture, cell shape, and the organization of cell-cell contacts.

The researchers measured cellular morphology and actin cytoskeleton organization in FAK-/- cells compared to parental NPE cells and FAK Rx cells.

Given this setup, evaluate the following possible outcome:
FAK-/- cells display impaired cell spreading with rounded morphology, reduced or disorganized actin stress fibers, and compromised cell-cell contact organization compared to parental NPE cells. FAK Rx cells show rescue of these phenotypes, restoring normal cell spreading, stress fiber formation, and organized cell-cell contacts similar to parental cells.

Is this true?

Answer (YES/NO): NO